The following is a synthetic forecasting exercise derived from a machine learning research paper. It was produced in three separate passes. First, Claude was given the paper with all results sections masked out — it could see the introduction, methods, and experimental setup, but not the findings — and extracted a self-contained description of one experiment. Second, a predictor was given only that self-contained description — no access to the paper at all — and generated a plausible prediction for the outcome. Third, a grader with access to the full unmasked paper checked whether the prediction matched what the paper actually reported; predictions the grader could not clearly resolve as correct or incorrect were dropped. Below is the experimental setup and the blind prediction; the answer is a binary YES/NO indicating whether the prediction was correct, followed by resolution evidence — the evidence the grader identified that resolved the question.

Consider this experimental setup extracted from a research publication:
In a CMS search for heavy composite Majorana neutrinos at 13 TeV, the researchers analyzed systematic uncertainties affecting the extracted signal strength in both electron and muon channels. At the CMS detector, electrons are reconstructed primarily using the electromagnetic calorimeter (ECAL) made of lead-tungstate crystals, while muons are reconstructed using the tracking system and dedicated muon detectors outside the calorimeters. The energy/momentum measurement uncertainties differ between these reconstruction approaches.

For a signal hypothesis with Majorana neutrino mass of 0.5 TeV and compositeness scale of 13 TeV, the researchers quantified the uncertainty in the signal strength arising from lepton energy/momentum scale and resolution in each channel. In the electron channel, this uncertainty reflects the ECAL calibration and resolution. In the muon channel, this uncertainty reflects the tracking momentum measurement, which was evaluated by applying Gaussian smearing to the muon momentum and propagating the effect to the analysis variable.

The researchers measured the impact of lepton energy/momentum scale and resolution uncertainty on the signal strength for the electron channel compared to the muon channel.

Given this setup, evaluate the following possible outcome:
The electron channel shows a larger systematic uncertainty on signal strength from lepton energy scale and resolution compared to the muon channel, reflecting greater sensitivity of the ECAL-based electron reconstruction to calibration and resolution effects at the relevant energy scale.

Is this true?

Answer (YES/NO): YES